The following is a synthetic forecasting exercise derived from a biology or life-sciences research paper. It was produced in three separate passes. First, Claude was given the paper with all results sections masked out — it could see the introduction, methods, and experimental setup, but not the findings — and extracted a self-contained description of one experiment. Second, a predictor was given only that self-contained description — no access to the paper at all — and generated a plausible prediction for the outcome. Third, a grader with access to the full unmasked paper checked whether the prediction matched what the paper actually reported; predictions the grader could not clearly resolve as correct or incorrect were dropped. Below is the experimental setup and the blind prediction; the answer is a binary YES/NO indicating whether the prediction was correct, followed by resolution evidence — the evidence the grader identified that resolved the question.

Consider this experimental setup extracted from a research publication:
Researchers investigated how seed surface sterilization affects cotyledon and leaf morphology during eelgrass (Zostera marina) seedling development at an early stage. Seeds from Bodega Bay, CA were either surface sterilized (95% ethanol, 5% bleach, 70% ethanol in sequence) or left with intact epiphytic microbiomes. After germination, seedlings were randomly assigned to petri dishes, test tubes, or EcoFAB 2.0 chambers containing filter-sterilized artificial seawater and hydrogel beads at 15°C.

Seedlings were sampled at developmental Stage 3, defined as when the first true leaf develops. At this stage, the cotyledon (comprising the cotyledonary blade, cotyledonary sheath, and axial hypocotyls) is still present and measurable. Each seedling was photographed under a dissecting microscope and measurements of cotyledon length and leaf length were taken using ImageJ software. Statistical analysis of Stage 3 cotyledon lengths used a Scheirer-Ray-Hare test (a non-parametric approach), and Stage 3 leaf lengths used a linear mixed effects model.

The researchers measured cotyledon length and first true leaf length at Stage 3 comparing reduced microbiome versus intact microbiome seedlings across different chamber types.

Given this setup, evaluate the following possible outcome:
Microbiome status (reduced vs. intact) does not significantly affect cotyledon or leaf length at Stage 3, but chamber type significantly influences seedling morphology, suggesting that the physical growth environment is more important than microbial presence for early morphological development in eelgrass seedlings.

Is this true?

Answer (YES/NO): YES